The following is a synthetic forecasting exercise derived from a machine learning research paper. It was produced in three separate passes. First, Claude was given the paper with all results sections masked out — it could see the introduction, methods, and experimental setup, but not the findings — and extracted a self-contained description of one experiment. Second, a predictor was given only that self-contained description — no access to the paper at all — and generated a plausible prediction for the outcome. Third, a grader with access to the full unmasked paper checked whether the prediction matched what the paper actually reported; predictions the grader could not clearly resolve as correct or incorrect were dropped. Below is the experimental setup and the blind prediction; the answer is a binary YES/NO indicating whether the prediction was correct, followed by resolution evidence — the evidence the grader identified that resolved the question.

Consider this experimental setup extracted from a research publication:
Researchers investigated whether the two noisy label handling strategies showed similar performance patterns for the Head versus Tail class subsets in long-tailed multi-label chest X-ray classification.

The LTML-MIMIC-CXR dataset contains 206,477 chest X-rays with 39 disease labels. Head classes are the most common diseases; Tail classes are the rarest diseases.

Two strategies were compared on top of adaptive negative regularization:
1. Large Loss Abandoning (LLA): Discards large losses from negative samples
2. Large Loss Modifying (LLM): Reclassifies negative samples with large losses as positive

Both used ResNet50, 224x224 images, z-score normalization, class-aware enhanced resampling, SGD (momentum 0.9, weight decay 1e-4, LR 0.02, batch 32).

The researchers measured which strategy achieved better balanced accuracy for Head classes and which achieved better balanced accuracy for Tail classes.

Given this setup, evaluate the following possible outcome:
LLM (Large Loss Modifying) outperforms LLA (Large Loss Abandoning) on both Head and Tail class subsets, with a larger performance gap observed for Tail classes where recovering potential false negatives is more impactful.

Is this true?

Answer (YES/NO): NO